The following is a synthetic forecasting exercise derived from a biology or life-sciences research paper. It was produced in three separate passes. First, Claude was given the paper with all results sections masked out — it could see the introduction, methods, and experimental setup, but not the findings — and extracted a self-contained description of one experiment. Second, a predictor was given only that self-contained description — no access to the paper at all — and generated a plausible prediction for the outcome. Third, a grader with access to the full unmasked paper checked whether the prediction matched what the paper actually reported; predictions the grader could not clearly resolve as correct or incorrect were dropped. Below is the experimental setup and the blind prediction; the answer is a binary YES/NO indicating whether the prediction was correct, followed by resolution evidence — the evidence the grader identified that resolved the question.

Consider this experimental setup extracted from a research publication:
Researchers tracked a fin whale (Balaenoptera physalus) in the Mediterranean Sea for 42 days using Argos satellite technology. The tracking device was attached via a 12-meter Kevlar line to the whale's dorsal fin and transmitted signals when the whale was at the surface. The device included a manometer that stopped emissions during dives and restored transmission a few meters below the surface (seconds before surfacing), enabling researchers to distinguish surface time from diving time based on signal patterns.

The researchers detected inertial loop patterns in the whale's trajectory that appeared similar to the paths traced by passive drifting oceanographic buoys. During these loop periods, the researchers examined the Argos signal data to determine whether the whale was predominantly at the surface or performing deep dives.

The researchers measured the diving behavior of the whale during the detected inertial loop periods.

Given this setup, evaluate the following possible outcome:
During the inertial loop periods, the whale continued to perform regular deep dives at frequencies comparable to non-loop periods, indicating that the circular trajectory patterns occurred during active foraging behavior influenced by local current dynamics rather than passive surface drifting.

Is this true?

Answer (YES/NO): NO